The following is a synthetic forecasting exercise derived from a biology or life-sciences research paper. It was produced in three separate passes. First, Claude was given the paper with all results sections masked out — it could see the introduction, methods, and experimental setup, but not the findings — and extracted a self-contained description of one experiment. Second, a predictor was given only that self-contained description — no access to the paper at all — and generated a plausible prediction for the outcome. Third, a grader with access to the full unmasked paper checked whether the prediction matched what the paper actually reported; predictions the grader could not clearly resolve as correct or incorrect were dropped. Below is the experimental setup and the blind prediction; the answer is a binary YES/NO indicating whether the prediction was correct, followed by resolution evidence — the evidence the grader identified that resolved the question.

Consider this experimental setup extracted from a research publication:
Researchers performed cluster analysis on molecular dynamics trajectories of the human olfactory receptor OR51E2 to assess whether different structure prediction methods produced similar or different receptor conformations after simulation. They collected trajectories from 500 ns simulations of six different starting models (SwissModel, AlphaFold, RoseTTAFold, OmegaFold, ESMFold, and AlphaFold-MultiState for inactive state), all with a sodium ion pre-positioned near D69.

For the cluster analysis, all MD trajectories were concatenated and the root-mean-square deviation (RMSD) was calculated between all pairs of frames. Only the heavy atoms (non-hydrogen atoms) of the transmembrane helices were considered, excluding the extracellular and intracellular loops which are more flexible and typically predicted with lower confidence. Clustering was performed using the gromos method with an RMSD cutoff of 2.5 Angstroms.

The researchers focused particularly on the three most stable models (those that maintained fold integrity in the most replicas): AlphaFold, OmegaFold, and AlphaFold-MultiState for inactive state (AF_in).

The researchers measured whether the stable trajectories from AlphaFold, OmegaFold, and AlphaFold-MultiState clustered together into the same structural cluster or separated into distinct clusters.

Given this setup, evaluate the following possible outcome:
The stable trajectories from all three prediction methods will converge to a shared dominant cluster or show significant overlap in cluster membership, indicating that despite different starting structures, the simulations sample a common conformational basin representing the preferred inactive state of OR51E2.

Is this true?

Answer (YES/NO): NO